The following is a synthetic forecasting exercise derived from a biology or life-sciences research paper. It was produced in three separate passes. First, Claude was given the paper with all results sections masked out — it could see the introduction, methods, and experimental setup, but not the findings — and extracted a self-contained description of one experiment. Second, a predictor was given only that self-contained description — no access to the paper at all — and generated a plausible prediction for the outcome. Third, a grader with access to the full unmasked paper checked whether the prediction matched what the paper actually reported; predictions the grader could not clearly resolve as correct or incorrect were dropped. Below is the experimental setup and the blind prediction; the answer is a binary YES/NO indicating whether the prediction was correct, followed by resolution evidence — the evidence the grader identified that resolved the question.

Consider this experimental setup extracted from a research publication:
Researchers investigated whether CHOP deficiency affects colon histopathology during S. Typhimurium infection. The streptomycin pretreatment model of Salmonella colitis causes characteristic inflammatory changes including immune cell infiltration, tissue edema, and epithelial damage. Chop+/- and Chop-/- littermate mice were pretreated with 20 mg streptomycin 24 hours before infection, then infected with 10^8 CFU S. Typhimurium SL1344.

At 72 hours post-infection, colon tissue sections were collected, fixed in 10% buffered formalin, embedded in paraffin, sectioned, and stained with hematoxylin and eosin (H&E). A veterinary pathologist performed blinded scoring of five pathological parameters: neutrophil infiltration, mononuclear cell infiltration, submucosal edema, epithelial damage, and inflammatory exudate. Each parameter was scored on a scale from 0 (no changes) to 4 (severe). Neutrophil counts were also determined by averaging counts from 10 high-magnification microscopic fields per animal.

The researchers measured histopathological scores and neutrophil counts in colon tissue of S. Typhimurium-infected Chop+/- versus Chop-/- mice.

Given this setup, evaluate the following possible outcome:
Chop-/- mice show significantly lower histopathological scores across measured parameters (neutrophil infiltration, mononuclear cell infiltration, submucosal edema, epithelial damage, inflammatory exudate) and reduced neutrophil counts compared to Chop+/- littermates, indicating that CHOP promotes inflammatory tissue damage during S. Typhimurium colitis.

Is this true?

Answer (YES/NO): YES